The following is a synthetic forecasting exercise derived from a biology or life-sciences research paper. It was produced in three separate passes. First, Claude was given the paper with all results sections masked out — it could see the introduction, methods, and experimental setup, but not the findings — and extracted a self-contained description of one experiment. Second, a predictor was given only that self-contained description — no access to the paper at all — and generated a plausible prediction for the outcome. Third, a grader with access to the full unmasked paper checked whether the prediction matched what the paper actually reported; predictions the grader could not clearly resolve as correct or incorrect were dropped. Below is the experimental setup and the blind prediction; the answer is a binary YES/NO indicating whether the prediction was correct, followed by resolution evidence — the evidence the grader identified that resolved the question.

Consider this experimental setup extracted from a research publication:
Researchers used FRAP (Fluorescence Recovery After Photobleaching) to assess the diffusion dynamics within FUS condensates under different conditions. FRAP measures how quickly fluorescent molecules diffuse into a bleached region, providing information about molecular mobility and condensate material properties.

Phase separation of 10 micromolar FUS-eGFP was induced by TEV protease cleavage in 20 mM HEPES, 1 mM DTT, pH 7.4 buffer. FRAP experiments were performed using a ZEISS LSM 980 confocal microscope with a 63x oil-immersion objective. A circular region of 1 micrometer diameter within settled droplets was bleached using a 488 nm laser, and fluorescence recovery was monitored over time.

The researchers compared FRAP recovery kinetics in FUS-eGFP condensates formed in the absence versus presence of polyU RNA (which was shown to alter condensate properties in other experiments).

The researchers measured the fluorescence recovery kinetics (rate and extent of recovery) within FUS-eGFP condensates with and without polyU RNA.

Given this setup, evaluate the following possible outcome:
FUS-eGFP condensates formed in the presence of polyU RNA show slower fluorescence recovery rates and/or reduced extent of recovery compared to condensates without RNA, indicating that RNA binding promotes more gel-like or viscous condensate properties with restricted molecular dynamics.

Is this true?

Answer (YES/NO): YES